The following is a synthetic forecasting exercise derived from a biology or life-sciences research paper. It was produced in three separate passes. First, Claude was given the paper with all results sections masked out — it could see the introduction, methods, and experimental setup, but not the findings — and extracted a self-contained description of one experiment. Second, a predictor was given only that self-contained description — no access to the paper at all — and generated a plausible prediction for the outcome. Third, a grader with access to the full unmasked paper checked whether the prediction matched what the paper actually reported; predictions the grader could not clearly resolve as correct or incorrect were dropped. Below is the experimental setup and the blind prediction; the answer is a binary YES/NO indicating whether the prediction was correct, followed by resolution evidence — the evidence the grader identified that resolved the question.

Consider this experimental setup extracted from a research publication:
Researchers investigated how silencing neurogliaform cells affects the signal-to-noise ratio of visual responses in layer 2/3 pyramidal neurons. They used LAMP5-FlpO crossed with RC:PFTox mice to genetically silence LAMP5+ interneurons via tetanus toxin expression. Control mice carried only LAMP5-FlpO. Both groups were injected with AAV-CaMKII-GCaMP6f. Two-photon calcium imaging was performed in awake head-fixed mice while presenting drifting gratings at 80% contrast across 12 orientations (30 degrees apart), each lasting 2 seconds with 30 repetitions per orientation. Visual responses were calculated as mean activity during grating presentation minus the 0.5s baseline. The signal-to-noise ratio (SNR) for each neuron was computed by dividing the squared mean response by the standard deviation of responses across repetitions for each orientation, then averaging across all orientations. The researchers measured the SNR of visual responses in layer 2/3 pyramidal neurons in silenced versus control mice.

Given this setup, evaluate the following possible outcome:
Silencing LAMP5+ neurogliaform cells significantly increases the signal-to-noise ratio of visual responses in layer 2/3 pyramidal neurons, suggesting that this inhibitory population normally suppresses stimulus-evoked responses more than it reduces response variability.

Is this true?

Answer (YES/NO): NO